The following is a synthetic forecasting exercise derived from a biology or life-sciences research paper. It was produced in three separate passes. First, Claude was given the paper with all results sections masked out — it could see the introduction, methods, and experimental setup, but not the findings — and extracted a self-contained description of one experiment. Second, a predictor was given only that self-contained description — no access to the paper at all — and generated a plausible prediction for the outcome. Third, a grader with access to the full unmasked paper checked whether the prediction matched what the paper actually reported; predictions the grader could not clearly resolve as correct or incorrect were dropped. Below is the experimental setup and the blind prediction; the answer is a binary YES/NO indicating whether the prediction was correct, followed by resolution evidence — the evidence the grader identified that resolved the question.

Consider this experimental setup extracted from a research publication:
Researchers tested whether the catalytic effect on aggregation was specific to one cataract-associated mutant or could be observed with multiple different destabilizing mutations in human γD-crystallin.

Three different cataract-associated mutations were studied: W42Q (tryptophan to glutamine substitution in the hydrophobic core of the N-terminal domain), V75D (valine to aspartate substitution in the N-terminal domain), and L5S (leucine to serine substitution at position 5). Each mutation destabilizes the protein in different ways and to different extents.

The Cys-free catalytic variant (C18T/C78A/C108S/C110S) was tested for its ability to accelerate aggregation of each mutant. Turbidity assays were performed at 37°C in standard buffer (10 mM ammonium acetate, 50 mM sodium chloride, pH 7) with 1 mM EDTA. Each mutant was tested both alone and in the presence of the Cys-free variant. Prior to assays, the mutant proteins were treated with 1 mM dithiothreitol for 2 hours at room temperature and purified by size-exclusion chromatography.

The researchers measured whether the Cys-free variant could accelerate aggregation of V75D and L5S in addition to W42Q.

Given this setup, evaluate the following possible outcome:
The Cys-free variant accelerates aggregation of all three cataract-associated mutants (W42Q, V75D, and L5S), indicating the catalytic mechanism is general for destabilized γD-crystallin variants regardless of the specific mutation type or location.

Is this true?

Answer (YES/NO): YES